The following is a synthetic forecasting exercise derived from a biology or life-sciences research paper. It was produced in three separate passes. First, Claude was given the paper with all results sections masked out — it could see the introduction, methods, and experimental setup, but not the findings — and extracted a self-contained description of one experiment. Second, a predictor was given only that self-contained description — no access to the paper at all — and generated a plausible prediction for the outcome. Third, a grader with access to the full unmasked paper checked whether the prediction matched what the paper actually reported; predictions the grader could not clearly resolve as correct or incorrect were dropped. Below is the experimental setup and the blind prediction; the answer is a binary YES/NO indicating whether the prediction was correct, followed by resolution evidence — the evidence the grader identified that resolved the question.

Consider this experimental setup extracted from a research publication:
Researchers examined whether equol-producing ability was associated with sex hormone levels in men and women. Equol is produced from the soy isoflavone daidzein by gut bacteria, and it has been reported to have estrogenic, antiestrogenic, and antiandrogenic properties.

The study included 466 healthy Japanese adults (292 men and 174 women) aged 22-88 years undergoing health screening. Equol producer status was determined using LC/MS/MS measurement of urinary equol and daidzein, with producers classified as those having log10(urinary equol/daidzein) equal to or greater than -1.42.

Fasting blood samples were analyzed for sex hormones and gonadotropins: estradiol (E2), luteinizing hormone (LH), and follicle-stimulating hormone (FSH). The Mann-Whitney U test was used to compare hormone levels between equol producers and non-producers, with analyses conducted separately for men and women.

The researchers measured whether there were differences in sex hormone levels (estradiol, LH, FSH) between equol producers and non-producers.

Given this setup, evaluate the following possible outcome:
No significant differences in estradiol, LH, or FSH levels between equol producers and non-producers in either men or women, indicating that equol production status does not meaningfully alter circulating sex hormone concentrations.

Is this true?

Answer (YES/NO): YES